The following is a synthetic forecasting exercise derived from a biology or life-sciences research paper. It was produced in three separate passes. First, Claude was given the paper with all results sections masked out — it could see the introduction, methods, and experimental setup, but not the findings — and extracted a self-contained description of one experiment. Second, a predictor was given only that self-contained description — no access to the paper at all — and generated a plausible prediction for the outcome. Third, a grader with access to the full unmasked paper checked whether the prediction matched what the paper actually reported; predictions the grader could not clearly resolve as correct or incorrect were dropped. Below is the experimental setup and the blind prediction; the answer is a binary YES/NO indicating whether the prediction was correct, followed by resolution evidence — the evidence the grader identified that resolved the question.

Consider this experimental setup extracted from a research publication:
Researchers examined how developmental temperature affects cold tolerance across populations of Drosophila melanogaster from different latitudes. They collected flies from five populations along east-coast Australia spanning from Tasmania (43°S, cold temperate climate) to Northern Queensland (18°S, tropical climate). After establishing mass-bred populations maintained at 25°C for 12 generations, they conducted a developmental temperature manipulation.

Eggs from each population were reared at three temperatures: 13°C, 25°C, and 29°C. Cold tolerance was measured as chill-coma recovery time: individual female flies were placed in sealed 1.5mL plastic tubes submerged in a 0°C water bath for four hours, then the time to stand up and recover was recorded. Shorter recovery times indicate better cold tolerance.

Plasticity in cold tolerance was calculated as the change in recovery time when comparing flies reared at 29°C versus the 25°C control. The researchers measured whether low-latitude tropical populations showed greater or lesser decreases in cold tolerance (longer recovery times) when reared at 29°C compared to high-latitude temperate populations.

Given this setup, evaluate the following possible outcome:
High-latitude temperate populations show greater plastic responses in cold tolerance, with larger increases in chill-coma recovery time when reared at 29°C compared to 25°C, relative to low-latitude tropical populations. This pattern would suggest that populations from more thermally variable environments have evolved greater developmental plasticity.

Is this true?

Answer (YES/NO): NO